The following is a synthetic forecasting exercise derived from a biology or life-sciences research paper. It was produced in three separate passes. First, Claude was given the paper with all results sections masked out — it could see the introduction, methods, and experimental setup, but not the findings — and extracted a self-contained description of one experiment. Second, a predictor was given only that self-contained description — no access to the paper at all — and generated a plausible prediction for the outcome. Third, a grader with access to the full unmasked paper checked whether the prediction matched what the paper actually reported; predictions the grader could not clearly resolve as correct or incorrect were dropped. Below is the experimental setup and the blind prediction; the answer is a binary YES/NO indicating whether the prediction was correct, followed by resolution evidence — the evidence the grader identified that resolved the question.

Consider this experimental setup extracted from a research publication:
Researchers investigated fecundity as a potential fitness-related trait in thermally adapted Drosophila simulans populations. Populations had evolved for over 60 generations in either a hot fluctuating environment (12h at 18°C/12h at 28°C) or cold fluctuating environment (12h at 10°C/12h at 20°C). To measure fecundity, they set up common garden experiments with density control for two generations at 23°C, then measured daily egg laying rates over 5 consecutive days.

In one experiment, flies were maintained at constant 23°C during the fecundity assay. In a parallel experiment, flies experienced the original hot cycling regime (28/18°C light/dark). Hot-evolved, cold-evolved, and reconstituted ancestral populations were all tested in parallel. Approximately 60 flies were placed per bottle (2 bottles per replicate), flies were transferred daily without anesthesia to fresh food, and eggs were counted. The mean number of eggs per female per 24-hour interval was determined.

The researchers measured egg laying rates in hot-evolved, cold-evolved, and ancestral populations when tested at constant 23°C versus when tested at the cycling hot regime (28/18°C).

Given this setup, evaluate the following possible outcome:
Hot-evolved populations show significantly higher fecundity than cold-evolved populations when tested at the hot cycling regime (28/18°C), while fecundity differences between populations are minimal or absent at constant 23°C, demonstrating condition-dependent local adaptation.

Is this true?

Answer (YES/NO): NO